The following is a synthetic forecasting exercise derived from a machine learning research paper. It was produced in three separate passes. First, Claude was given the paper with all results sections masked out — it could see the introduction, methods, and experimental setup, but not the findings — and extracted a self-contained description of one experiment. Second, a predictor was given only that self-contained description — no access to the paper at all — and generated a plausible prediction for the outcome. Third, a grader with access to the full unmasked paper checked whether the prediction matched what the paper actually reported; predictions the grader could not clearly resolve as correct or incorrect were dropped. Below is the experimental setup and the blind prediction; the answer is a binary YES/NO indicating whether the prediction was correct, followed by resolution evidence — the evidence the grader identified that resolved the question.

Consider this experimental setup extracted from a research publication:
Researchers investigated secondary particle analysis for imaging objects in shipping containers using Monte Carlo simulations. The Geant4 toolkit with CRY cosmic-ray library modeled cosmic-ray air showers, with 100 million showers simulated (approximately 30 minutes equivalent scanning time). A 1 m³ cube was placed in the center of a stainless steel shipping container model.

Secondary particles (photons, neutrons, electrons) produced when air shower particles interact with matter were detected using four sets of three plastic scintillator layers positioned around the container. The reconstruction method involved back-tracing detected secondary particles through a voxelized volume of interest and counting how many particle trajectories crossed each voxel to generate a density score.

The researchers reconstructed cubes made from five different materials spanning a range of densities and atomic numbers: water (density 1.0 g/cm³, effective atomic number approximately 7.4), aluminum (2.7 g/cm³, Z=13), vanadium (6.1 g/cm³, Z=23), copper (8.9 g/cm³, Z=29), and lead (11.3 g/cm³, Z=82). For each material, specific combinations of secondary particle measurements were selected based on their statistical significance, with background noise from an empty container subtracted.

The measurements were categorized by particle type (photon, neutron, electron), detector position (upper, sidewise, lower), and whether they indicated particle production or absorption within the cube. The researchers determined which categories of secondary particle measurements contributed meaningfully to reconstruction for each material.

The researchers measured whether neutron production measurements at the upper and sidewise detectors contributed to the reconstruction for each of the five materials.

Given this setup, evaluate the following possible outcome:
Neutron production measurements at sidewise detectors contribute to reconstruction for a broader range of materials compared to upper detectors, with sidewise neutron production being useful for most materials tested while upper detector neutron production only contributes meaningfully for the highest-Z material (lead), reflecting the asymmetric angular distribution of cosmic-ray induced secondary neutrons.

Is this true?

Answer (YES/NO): NO